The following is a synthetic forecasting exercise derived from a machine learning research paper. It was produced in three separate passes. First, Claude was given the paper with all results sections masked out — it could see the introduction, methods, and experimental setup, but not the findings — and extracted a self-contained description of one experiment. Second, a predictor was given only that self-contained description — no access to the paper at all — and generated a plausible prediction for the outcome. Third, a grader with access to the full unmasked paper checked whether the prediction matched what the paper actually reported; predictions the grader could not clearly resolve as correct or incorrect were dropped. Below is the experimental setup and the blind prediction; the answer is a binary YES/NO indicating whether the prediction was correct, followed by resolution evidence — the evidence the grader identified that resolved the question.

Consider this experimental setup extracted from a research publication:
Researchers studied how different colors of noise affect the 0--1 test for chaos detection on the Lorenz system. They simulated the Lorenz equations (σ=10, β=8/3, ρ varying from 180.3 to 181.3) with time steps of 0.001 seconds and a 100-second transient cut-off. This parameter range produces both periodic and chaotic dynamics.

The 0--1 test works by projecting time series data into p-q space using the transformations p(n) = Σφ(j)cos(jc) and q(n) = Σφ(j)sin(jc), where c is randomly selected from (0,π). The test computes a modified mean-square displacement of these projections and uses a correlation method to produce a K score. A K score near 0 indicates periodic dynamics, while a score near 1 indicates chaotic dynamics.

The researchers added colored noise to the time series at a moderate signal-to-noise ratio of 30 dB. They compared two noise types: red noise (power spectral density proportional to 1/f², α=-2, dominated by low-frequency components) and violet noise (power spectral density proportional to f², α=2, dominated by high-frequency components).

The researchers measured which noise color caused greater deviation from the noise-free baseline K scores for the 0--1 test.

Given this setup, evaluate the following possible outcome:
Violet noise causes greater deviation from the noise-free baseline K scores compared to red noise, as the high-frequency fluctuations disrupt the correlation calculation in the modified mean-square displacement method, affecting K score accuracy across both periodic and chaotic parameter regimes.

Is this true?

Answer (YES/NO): NO